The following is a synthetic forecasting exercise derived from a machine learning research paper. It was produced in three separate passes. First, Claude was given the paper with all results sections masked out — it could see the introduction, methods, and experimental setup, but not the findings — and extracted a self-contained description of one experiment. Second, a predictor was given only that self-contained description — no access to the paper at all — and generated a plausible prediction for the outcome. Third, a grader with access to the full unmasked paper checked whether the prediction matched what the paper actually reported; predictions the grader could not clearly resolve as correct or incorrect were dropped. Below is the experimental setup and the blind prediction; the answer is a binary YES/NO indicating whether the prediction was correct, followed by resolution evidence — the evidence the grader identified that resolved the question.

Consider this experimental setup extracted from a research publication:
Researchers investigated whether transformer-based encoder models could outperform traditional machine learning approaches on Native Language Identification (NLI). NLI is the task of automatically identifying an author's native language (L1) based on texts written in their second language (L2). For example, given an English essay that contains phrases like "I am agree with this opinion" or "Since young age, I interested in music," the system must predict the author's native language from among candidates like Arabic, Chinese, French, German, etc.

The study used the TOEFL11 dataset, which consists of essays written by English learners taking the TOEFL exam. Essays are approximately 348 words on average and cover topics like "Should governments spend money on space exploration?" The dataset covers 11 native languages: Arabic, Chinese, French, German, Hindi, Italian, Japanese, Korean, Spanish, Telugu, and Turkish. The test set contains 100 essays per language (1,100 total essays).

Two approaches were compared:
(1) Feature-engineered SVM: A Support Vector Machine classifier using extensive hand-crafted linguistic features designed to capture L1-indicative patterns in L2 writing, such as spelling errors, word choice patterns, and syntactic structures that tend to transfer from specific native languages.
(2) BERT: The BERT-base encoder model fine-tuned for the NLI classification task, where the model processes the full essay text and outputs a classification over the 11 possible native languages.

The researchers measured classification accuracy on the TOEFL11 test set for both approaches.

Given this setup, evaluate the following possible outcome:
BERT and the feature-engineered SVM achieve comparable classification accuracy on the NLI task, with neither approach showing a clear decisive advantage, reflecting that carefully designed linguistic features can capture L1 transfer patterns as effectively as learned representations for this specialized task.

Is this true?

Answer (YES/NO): NO